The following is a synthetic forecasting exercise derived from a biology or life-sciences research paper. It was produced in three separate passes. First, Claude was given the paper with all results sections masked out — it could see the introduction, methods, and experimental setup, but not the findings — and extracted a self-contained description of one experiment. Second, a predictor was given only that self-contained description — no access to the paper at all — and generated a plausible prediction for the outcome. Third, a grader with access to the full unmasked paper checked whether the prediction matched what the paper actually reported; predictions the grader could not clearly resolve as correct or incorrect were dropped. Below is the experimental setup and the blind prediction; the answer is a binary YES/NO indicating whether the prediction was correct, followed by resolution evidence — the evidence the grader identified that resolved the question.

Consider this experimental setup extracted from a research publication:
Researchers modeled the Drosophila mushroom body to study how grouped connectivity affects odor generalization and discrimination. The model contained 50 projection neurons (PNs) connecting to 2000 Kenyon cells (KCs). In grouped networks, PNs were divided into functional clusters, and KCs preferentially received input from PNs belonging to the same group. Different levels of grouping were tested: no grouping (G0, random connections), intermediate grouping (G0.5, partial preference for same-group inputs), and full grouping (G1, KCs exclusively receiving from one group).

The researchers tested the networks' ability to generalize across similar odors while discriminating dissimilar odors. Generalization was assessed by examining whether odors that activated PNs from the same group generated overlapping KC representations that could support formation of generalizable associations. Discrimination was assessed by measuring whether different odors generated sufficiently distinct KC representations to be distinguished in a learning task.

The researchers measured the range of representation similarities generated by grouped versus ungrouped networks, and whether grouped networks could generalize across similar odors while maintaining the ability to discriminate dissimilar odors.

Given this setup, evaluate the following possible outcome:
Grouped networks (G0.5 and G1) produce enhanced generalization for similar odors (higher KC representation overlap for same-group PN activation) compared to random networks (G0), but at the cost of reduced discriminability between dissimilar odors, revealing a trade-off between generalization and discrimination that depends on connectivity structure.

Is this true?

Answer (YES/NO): NO